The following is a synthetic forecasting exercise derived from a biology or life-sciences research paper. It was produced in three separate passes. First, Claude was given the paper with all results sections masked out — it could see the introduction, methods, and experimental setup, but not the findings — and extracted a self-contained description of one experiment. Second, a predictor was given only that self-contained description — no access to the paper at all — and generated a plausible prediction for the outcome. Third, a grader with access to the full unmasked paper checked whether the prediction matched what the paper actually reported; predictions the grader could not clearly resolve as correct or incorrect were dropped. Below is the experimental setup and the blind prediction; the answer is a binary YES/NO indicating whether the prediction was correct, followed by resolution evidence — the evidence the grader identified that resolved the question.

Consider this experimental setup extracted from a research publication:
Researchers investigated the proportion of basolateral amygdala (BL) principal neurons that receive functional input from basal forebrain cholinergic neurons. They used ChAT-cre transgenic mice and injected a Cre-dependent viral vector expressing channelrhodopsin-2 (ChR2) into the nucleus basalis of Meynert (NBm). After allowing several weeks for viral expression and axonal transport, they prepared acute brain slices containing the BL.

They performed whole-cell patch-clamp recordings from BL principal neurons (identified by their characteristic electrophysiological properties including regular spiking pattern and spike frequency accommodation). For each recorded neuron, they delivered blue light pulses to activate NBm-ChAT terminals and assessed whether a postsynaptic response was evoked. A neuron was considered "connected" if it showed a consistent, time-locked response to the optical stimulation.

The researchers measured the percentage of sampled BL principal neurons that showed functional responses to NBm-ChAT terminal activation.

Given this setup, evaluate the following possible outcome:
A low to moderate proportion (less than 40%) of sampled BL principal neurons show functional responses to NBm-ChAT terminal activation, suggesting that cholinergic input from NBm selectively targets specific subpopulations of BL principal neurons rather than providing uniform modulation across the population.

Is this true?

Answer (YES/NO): NO